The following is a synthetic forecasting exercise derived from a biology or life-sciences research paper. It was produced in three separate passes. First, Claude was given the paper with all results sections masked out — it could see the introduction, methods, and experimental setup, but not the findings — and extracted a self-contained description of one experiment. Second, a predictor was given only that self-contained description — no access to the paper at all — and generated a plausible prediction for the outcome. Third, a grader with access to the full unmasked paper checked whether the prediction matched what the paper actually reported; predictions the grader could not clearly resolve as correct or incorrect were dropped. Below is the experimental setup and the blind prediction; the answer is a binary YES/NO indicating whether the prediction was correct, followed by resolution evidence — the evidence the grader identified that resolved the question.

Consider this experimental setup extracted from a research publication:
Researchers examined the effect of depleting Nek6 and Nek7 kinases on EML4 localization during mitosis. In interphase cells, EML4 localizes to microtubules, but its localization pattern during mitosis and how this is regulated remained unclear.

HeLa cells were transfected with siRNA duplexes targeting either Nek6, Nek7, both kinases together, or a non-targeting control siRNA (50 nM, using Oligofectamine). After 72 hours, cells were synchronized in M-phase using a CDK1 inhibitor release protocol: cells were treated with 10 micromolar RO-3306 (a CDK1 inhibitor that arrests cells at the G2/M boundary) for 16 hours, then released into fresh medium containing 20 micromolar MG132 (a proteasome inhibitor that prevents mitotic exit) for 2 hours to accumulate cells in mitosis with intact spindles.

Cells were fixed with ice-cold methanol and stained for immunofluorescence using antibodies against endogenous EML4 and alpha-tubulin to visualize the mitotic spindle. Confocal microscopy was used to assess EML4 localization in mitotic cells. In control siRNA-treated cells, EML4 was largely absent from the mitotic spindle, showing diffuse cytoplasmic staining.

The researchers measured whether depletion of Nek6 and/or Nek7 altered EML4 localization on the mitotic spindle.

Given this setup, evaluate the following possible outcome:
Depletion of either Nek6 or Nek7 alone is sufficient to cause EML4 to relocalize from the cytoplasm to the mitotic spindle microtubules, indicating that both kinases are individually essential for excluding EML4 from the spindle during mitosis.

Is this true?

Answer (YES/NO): NO